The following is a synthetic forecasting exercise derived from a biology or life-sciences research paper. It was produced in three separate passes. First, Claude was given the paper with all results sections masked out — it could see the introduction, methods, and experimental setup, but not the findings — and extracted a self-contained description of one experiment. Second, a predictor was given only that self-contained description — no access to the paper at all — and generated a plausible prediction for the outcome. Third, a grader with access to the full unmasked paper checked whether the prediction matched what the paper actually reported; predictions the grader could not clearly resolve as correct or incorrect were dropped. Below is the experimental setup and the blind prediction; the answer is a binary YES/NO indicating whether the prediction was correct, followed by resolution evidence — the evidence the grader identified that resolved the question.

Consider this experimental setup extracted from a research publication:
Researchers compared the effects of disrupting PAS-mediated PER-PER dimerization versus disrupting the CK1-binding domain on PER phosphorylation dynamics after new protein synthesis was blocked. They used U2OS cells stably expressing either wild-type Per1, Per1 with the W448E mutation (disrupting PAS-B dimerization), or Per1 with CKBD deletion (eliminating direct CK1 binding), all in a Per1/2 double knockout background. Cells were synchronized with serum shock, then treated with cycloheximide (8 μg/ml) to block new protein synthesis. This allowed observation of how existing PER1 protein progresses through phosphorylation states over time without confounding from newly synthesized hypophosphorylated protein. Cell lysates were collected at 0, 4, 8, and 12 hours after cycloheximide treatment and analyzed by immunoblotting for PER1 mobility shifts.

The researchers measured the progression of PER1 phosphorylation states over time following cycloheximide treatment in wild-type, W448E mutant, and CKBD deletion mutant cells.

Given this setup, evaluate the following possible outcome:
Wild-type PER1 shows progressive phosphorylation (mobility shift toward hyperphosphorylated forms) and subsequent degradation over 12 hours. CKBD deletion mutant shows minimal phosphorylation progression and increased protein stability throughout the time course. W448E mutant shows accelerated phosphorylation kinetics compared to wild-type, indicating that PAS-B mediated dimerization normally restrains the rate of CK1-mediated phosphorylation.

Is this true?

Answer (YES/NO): NO